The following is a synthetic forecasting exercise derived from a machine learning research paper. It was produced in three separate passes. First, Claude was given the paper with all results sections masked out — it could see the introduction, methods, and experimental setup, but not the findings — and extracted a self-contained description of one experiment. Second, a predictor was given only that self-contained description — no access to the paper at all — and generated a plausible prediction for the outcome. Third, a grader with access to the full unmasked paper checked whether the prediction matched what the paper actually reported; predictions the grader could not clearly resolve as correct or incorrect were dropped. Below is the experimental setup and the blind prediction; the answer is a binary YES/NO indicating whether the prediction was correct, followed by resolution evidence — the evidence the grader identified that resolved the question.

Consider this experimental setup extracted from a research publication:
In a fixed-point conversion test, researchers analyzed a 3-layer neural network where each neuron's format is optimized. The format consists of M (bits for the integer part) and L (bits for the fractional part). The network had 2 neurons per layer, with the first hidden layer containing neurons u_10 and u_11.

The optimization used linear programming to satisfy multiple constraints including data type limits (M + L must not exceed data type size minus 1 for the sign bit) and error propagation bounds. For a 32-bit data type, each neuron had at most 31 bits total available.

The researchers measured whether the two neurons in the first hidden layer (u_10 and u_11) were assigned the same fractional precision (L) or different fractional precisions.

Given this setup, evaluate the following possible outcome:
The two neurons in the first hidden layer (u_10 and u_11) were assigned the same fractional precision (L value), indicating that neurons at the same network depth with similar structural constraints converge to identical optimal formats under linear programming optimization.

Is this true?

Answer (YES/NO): NO